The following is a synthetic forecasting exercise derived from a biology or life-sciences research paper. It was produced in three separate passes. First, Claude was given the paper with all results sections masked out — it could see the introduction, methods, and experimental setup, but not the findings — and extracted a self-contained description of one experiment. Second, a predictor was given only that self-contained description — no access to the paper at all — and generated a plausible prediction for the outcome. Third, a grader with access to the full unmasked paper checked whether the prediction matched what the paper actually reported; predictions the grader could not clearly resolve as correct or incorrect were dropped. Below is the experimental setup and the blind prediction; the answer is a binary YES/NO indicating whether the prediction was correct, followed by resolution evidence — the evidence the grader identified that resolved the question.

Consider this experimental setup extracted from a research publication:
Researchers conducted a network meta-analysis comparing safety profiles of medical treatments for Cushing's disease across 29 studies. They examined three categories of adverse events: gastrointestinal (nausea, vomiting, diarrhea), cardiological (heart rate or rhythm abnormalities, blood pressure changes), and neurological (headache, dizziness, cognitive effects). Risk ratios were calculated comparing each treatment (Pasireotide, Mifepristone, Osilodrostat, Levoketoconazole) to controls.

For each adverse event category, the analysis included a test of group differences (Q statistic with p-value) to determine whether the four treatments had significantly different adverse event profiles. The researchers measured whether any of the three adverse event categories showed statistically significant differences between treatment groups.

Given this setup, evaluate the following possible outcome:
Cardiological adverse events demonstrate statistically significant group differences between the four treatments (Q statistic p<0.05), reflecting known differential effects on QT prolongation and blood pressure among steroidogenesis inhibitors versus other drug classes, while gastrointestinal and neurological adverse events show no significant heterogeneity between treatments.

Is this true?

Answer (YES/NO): NO